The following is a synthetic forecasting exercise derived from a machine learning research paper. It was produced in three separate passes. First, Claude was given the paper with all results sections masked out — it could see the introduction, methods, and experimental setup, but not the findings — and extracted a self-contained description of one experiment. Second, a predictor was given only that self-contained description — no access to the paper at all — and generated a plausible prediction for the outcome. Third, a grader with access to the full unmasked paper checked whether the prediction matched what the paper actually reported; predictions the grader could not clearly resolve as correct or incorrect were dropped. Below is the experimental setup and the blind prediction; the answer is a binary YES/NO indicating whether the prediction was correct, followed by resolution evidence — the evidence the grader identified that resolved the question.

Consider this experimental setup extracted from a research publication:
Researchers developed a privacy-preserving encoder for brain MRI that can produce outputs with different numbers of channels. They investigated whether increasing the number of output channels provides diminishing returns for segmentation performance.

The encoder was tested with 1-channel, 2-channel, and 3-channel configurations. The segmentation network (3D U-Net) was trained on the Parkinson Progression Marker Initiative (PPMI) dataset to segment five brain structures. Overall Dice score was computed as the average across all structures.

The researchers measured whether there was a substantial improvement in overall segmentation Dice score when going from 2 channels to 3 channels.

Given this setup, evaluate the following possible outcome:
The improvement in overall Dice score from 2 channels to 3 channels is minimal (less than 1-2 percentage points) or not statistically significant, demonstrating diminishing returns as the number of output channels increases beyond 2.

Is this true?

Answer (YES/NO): YES